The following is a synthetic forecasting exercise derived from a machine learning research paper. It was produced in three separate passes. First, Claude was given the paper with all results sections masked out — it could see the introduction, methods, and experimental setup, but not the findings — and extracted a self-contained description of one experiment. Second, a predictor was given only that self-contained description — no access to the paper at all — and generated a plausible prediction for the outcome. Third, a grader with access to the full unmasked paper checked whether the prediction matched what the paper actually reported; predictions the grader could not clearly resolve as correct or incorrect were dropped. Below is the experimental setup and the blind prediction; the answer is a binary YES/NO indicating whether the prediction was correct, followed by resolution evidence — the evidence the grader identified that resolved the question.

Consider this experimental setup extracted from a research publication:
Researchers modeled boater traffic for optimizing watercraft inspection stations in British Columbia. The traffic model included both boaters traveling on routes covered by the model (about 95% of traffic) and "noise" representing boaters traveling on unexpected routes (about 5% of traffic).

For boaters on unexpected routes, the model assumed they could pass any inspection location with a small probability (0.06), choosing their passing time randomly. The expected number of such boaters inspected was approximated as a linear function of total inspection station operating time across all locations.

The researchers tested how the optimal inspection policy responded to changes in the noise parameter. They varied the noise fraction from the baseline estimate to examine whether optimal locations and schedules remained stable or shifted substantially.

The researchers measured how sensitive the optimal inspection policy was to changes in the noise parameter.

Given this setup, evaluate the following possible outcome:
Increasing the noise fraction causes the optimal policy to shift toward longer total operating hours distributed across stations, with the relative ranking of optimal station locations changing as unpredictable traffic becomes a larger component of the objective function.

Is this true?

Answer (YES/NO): NO